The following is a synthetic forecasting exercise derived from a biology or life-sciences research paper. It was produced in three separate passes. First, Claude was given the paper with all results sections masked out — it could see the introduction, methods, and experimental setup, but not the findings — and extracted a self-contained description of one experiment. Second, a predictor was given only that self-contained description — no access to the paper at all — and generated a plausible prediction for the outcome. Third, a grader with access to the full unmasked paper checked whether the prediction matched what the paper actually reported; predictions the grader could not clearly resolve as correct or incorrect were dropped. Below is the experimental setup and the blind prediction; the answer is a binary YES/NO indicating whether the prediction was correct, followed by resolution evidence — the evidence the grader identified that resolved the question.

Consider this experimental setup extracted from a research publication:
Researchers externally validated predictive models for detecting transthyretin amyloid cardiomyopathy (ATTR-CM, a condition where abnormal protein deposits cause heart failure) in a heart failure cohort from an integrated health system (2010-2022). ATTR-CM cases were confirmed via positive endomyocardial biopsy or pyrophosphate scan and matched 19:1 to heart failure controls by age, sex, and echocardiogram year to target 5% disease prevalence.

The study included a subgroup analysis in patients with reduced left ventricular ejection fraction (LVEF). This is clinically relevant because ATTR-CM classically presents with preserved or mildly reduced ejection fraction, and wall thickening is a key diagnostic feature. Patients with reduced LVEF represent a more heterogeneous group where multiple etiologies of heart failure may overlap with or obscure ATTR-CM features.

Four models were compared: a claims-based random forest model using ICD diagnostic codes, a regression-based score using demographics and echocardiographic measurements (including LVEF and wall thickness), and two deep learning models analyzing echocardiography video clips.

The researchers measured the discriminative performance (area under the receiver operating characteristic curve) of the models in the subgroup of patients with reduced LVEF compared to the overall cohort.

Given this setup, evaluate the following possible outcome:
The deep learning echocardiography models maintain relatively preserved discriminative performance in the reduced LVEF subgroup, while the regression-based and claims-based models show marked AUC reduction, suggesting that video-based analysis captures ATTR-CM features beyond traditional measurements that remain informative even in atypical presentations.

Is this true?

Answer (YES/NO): NO